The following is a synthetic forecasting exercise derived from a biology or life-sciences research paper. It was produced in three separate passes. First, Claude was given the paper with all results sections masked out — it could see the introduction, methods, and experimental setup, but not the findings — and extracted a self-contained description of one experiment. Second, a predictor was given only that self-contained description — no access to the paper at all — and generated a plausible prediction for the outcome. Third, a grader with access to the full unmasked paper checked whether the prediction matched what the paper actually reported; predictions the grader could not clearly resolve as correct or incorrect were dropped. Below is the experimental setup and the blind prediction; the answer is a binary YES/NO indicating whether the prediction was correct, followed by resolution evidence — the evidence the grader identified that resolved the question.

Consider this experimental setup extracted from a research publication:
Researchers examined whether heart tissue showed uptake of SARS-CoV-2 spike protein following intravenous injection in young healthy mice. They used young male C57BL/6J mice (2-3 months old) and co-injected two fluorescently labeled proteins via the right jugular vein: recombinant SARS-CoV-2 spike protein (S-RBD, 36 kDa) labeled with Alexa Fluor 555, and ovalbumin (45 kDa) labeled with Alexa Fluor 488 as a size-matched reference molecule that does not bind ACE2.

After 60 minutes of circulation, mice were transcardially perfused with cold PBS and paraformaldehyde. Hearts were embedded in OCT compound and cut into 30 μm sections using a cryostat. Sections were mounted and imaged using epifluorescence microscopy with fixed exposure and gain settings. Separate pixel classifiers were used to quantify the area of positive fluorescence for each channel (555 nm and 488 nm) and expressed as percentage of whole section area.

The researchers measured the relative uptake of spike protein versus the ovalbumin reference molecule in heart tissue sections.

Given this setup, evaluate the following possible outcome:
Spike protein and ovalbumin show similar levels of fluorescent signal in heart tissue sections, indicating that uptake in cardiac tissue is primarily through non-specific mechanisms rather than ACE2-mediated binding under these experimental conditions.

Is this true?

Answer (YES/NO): NO